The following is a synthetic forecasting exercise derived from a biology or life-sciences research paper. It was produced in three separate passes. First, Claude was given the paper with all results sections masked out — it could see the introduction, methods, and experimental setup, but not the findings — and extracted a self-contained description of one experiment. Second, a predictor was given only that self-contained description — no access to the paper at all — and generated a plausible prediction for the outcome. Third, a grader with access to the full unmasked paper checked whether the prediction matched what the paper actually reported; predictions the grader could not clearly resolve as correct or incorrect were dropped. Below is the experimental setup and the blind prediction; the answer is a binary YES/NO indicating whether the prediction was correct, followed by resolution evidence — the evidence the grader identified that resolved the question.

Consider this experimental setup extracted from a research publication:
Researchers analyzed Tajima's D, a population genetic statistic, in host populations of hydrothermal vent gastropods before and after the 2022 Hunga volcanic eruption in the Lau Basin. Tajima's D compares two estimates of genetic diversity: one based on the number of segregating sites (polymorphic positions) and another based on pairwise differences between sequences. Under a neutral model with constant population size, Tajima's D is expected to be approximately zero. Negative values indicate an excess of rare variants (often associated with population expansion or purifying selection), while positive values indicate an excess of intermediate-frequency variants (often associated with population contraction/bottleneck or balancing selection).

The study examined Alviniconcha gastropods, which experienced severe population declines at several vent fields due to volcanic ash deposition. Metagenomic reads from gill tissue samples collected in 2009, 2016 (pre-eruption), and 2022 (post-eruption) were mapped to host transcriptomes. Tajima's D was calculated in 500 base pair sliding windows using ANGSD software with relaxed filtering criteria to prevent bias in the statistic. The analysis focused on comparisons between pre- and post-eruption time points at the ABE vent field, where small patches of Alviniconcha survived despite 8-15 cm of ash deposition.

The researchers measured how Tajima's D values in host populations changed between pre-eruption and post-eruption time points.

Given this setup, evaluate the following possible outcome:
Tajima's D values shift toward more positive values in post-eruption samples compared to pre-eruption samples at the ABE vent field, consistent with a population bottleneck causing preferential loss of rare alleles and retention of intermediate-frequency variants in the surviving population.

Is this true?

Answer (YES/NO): NO